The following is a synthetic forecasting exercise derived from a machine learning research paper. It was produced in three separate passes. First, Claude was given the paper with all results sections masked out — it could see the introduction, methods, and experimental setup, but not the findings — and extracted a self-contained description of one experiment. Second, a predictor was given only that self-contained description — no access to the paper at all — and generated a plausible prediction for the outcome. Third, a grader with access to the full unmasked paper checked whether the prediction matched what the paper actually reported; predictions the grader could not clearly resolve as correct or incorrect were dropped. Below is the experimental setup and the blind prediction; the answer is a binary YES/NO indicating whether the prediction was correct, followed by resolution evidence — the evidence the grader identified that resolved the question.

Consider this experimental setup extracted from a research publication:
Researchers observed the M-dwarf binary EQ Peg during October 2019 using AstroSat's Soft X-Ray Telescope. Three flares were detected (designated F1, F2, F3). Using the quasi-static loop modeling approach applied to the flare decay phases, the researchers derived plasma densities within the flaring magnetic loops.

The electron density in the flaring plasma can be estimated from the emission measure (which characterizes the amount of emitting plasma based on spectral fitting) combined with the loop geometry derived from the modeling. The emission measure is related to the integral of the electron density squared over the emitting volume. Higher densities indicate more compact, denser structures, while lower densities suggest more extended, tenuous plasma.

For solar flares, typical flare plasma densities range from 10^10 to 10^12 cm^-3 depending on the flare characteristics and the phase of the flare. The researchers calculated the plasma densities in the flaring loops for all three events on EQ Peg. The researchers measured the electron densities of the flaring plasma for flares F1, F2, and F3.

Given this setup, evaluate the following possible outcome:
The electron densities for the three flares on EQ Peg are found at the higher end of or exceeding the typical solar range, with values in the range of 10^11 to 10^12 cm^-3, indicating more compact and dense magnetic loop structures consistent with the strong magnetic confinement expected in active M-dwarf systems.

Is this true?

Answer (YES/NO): NO